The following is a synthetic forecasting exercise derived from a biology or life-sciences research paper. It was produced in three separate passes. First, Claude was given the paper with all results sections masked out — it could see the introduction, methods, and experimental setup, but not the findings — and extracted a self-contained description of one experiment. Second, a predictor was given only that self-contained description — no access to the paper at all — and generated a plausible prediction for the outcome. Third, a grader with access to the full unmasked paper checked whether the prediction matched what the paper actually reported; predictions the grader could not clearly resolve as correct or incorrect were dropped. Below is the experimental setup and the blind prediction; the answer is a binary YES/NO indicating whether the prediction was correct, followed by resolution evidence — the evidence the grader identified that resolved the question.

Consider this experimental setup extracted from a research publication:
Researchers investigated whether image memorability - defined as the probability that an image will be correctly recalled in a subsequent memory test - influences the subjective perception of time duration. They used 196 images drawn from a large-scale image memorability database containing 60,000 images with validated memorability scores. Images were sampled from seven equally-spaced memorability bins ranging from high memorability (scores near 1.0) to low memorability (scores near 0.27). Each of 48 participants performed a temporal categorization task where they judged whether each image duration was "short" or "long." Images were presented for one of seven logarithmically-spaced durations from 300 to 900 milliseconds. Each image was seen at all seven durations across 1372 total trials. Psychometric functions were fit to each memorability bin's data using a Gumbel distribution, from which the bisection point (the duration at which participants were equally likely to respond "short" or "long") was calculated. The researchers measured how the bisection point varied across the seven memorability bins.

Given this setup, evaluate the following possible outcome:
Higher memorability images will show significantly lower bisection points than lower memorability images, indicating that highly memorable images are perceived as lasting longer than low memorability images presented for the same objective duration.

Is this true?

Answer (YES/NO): YES